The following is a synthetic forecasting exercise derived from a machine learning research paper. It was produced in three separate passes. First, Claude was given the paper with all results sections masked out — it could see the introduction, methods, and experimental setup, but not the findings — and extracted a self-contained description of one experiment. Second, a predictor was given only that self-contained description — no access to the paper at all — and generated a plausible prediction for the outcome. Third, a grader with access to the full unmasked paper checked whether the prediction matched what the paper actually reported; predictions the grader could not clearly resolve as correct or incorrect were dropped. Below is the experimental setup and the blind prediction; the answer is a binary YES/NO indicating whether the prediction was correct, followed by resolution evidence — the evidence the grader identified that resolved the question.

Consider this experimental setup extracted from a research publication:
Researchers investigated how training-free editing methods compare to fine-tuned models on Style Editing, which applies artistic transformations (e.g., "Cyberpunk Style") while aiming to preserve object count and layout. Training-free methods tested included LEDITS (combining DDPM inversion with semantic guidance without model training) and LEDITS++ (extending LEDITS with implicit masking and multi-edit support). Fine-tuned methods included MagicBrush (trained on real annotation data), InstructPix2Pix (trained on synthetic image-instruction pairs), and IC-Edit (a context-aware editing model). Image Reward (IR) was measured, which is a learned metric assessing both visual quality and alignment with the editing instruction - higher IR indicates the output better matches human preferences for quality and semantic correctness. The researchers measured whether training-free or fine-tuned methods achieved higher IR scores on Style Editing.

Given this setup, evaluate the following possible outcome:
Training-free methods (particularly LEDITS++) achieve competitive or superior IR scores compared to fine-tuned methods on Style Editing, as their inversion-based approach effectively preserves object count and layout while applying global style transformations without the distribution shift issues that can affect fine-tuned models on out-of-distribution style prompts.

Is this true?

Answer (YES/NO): NO